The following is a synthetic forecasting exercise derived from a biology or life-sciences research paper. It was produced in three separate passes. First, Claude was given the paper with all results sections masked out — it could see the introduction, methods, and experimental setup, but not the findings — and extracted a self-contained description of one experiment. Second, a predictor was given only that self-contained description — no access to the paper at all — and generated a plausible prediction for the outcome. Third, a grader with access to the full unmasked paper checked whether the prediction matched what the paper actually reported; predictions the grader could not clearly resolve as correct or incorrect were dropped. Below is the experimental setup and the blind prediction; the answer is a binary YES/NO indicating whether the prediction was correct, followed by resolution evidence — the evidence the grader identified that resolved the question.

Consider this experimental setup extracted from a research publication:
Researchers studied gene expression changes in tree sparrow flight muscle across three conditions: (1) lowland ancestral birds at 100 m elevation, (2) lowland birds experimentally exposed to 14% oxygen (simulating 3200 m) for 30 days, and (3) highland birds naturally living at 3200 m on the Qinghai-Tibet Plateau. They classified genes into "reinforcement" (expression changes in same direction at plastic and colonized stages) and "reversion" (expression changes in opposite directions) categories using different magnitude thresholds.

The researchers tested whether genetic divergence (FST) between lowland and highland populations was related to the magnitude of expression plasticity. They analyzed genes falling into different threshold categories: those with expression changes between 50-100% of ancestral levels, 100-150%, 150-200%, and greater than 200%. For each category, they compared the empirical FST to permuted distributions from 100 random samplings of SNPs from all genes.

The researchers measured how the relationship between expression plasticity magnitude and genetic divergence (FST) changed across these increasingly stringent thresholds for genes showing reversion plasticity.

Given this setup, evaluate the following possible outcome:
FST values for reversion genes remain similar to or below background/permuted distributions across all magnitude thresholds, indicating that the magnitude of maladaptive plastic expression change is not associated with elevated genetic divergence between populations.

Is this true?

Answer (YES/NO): NO